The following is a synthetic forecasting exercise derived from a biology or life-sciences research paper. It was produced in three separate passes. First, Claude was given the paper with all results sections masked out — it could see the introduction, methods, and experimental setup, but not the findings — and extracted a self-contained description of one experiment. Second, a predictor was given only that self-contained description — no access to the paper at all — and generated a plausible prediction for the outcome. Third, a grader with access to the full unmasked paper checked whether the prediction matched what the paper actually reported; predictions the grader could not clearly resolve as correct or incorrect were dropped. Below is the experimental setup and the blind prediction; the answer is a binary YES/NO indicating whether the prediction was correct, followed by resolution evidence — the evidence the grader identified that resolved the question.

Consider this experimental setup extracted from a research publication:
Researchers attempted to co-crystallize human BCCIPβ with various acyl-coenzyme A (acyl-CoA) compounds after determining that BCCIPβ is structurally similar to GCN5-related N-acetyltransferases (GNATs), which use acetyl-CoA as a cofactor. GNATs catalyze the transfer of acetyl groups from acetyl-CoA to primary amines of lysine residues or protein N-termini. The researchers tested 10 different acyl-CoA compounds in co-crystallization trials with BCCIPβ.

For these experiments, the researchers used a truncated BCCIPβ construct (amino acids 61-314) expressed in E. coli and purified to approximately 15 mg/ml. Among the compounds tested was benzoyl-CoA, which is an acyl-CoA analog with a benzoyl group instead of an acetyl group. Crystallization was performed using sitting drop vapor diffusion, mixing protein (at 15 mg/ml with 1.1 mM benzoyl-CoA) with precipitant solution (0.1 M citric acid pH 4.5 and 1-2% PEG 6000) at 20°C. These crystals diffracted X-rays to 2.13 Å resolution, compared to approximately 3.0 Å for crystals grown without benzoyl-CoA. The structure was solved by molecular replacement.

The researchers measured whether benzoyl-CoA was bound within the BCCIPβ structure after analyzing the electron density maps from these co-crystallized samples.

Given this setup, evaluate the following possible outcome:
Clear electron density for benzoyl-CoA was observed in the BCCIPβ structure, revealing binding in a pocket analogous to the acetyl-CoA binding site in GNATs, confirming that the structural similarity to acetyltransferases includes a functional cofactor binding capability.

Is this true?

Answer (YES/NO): NO